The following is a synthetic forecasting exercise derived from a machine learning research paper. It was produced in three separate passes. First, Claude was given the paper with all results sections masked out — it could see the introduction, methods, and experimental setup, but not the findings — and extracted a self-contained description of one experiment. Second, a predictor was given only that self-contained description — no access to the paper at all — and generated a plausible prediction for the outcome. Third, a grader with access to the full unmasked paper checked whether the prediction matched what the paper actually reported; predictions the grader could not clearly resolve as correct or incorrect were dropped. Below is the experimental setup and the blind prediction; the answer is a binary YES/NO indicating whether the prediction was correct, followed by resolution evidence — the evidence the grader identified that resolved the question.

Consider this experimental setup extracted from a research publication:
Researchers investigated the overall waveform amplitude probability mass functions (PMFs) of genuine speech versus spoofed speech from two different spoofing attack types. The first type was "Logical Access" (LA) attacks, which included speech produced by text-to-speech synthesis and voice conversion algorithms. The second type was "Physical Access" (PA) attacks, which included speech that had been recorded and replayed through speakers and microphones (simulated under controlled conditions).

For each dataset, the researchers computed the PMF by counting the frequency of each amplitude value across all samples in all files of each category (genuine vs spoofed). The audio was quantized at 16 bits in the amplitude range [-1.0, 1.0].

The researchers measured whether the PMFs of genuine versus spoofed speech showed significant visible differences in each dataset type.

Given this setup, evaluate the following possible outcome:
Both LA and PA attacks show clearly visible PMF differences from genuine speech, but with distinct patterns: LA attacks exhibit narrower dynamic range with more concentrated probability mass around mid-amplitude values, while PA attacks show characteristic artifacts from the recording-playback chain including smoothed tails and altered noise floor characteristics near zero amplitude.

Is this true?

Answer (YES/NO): NO